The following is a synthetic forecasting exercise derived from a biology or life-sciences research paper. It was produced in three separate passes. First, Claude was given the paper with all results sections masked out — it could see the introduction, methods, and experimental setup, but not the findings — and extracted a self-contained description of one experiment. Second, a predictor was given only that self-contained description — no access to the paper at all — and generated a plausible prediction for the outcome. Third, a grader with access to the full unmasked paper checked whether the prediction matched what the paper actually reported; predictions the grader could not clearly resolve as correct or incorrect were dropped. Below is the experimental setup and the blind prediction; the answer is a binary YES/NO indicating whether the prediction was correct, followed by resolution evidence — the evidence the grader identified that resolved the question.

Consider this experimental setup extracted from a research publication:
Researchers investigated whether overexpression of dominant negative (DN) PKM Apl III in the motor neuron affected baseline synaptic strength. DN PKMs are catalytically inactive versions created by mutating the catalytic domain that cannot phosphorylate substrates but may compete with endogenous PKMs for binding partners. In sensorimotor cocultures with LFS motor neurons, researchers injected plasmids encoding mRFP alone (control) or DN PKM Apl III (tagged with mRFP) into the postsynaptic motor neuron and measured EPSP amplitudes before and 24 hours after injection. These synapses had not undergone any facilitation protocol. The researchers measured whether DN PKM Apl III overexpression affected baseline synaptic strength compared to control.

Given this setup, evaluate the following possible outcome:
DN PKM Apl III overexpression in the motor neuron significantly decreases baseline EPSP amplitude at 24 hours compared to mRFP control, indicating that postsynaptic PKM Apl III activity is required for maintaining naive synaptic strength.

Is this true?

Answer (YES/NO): NO